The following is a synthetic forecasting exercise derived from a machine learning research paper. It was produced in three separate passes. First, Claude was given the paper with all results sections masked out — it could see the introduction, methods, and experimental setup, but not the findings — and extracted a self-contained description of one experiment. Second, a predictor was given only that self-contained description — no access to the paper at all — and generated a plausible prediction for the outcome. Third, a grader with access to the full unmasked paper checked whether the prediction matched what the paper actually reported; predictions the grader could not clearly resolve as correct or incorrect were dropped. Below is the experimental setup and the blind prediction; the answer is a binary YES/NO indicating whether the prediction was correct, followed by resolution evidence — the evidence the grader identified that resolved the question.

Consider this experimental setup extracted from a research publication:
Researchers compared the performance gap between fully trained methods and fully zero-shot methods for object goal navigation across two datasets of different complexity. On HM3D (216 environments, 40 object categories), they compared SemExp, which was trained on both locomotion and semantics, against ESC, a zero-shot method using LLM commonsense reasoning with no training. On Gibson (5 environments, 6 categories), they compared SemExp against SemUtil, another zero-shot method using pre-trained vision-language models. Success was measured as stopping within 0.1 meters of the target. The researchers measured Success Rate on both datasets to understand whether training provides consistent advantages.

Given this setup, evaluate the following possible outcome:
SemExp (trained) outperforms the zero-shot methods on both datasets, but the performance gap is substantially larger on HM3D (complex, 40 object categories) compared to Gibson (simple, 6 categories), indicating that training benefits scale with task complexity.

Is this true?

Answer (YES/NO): NO